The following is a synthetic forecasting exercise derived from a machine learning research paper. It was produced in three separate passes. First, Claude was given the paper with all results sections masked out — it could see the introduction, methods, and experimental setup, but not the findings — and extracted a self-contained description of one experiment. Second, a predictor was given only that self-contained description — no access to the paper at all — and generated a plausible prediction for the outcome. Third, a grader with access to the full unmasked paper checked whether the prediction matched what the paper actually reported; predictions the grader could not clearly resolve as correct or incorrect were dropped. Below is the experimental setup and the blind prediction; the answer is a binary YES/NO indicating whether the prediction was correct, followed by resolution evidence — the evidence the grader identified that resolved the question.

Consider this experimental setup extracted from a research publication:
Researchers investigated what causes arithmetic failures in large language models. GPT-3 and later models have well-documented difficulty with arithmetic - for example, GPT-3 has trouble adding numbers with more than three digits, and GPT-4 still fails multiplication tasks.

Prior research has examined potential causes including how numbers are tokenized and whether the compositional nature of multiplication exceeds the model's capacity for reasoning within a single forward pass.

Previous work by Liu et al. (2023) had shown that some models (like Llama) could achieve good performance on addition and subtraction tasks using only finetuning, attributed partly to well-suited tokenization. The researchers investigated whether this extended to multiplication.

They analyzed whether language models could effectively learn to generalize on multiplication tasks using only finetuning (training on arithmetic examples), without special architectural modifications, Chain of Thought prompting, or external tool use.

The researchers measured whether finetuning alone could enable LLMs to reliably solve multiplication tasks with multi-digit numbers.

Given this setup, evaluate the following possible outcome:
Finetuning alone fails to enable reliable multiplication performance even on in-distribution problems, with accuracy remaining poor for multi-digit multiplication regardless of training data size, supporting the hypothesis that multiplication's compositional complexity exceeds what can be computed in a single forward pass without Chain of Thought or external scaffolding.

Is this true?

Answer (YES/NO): YES